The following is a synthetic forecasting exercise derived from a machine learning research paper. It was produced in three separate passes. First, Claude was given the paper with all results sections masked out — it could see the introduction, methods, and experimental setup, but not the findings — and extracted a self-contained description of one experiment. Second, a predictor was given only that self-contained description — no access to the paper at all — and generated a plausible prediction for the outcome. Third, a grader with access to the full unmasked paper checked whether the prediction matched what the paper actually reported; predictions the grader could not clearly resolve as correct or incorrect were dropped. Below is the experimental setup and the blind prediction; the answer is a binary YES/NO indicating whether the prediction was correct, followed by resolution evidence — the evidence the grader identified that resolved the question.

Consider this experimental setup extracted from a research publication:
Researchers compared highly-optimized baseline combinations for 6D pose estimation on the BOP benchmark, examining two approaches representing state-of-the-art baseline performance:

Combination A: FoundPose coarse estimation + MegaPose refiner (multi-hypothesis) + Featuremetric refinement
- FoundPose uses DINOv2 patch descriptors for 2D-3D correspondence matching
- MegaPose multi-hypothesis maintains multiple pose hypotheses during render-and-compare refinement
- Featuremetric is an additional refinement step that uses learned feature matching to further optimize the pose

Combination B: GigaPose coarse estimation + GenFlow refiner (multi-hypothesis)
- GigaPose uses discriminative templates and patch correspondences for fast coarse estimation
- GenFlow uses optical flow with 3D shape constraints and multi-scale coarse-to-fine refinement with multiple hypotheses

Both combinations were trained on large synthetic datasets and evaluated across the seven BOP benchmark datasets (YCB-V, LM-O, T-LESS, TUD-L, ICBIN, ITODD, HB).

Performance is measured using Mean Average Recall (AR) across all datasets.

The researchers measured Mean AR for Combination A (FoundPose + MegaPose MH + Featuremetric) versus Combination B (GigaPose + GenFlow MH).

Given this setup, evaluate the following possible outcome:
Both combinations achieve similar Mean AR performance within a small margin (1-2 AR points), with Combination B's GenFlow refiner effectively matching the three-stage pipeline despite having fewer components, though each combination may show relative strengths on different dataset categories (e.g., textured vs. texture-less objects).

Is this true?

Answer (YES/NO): YES